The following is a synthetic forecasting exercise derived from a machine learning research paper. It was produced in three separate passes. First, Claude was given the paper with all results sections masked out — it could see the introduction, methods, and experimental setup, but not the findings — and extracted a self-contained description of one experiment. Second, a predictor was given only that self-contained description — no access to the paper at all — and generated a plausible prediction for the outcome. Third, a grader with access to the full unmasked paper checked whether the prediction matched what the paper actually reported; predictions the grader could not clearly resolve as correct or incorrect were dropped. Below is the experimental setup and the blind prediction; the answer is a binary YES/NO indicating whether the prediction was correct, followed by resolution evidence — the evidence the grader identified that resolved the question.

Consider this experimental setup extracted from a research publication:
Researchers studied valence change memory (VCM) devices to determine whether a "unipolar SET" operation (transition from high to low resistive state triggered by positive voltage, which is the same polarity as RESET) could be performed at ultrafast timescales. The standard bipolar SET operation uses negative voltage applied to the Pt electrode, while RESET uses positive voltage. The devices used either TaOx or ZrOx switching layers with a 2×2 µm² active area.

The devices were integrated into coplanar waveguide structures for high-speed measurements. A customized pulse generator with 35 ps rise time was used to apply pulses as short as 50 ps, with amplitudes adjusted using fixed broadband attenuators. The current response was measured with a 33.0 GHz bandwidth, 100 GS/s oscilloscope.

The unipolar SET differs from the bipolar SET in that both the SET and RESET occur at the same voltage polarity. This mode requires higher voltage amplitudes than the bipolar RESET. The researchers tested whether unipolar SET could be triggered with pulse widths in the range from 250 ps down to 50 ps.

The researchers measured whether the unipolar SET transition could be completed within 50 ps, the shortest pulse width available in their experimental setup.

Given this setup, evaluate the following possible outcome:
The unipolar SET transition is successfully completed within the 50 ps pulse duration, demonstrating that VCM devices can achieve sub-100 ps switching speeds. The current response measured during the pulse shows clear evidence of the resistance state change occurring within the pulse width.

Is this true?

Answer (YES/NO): YES